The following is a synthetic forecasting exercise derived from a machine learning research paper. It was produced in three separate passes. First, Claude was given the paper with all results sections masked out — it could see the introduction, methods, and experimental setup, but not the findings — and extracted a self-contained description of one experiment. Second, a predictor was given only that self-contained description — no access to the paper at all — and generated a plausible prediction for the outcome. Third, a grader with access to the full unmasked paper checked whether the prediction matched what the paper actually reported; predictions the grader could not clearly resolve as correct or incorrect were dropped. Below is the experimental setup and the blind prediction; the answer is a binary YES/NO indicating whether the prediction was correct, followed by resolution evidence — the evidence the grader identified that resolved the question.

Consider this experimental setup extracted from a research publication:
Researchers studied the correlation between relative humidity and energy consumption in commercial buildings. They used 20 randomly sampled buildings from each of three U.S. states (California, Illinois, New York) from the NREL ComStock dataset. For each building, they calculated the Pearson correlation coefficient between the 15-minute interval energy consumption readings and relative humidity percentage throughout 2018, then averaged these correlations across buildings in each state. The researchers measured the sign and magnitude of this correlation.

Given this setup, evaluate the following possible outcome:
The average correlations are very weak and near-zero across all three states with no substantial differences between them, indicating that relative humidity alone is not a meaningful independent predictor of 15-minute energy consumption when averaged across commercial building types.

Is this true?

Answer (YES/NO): NO